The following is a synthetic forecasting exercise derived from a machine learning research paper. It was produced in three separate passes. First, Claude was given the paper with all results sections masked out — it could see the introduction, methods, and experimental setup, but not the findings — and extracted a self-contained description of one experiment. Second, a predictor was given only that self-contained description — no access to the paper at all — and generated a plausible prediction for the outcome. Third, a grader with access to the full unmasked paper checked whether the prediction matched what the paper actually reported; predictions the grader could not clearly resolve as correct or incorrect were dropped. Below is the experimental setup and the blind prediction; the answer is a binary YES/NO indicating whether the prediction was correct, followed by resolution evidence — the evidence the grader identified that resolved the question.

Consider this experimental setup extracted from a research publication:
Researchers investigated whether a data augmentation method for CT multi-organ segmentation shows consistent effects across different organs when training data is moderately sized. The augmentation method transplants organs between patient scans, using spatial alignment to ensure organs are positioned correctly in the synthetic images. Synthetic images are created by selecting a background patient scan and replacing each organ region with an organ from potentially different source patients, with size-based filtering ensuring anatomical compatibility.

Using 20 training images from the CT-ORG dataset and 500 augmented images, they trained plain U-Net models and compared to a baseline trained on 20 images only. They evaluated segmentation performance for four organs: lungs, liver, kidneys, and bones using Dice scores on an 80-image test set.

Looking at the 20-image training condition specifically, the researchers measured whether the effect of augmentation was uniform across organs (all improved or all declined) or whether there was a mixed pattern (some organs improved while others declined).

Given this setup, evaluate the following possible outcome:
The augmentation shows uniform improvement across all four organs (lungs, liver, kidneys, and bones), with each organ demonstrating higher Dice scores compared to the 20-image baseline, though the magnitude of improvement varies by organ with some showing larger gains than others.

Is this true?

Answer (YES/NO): NO